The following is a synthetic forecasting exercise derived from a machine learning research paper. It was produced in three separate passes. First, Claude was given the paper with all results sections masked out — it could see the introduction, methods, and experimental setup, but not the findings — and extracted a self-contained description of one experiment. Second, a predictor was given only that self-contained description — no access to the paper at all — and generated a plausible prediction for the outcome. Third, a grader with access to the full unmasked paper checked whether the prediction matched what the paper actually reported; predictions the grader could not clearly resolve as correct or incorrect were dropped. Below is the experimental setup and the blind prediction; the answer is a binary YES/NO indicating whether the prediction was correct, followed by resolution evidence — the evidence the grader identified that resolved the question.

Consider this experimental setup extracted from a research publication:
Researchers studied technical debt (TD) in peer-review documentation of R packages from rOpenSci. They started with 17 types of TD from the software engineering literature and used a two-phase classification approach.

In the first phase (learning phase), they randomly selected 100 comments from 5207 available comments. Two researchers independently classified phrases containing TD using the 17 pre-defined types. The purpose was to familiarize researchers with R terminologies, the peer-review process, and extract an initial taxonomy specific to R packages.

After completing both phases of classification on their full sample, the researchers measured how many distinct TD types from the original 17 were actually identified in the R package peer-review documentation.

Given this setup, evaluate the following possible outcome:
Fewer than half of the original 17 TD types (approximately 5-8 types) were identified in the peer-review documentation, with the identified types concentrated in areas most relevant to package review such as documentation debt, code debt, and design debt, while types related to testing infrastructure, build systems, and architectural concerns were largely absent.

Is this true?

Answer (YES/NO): NO